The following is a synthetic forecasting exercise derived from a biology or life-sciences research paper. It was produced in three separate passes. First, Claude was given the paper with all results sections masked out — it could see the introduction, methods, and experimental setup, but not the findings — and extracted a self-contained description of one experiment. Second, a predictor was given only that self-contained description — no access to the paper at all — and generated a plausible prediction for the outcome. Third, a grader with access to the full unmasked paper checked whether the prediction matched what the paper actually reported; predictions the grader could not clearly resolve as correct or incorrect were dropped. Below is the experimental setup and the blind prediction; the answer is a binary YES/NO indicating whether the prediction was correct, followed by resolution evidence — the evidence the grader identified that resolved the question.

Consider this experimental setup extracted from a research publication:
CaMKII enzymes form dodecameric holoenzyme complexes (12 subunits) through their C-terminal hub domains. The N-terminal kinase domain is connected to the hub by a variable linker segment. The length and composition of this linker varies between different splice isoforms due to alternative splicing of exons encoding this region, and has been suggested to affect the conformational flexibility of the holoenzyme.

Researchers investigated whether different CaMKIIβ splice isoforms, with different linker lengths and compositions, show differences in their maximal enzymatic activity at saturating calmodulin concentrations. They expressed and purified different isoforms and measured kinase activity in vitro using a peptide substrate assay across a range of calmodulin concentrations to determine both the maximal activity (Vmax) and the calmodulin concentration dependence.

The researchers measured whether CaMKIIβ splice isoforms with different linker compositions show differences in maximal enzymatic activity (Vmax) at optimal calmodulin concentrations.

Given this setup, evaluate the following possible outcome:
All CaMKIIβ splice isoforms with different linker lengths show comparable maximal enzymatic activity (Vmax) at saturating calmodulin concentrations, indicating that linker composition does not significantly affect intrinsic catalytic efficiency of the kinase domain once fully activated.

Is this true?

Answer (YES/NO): NO